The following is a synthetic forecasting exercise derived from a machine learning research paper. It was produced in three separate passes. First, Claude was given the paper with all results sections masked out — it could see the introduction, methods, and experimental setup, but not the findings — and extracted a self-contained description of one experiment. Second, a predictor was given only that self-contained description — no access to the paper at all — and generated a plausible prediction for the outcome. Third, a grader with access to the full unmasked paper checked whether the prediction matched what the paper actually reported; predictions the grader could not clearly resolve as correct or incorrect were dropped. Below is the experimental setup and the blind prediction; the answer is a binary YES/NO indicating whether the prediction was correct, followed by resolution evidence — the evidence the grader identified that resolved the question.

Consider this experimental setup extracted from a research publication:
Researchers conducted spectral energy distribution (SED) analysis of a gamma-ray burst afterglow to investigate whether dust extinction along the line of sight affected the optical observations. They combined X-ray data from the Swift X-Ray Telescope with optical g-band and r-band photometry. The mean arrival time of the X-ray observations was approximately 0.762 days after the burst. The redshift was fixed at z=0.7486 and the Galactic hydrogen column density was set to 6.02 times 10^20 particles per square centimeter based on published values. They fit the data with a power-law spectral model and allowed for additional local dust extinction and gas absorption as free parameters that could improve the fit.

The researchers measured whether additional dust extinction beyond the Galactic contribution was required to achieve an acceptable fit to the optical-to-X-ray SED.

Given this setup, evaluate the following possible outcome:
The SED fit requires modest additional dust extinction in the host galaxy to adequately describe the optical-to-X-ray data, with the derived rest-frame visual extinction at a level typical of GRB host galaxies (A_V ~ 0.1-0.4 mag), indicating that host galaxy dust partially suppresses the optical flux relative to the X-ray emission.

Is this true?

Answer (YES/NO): NO